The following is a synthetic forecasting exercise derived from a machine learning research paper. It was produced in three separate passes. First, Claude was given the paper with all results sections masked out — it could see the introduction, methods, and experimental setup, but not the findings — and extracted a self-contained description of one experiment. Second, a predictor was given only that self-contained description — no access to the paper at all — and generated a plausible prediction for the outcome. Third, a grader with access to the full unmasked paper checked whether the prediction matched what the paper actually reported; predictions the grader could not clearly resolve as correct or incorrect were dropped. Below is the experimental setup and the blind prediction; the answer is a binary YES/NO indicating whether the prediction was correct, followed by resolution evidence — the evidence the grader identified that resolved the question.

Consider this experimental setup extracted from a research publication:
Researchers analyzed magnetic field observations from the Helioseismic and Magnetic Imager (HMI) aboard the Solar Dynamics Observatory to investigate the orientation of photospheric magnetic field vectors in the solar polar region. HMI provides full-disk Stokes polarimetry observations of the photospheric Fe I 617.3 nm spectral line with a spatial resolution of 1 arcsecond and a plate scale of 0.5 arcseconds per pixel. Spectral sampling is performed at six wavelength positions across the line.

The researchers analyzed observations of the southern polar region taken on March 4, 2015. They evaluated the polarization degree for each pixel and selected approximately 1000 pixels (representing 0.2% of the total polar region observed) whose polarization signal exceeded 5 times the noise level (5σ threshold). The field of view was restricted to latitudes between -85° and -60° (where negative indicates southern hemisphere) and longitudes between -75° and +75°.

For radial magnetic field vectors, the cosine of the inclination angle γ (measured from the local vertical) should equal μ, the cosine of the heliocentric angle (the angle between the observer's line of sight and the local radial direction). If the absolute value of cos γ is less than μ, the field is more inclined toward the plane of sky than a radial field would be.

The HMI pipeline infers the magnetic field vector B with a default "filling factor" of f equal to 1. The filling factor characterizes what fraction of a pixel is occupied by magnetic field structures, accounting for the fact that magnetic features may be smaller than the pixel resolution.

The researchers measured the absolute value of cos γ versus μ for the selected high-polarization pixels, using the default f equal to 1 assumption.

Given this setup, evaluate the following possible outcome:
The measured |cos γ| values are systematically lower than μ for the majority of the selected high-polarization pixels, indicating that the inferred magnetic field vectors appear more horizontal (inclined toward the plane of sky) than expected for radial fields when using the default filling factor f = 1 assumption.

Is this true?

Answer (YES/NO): YES